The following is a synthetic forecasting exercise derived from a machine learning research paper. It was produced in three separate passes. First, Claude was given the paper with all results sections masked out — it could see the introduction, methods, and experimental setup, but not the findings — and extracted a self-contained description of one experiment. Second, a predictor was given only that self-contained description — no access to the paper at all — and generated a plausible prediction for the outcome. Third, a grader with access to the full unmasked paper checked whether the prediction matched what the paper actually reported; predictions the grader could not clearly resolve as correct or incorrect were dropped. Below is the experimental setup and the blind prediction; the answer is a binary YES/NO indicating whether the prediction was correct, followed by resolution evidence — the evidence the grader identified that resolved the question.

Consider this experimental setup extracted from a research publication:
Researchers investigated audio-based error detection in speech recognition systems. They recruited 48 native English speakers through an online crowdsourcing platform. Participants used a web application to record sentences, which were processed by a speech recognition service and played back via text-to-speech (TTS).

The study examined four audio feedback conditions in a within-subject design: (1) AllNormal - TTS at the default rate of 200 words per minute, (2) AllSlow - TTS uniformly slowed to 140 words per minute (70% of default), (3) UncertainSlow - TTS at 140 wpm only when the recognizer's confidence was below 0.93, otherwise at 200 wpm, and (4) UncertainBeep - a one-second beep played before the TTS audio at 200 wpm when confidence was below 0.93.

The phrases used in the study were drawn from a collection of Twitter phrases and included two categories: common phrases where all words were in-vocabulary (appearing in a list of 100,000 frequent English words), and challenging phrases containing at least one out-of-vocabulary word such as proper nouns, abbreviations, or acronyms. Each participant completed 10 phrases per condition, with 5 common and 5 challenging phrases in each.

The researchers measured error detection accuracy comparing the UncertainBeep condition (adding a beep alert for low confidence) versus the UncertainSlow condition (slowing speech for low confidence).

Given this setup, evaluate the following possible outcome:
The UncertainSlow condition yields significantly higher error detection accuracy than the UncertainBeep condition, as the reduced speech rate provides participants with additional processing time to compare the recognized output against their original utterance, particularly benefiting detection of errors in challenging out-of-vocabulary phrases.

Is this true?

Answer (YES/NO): NO